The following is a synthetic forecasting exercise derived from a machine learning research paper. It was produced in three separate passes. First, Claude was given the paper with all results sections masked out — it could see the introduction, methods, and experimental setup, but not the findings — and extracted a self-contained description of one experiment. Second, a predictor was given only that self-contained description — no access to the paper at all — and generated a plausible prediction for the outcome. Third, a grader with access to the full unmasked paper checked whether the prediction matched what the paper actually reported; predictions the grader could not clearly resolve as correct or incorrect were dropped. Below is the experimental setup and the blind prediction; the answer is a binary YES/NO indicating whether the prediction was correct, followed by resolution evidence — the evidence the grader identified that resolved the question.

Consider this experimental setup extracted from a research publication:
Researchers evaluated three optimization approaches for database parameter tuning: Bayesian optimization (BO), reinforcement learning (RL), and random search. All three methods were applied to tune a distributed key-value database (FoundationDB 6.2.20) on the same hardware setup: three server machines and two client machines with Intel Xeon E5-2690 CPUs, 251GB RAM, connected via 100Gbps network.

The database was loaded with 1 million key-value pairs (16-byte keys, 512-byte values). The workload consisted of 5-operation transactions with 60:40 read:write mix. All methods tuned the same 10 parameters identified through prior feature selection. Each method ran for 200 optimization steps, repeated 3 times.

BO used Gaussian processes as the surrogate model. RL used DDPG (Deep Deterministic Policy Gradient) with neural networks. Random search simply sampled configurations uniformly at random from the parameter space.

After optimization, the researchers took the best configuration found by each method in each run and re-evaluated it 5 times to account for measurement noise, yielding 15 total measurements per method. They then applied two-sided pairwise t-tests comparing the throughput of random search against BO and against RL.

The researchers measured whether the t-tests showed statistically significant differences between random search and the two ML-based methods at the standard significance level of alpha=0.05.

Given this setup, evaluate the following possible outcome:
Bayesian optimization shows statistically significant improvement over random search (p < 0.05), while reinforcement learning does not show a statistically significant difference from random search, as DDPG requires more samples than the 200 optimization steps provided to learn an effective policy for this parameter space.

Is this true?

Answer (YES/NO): NO